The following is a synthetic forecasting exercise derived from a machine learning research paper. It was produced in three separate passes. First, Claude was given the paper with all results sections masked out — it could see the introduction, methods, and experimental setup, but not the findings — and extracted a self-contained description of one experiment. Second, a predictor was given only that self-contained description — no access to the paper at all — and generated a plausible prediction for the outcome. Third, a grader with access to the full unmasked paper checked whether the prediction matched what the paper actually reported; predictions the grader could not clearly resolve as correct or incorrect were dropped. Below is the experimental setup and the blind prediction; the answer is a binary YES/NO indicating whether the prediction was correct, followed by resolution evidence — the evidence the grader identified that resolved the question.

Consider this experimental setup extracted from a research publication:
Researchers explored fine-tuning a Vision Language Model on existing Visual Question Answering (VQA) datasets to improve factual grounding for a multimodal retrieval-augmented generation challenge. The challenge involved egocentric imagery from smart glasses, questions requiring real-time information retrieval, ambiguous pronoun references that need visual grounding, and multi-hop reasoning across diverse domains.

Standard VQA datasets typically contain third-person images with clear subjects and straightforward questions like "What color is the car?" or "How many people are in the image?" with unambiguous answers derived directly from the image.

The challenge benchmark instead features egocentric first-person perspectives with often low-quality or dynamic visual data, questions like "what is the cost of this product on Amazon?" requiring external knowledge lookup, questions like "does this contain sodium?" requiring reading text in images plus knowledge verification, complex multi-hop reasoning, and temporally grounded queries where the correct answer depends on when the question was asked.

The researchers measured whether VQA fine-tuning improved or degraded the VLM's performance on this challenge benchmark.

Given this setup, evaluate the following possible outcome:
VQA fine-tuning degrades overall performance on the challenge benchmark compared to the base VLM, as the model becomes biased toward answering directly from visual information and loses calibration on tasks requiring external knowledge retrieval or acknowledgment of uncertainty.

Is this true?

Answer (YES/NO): NO